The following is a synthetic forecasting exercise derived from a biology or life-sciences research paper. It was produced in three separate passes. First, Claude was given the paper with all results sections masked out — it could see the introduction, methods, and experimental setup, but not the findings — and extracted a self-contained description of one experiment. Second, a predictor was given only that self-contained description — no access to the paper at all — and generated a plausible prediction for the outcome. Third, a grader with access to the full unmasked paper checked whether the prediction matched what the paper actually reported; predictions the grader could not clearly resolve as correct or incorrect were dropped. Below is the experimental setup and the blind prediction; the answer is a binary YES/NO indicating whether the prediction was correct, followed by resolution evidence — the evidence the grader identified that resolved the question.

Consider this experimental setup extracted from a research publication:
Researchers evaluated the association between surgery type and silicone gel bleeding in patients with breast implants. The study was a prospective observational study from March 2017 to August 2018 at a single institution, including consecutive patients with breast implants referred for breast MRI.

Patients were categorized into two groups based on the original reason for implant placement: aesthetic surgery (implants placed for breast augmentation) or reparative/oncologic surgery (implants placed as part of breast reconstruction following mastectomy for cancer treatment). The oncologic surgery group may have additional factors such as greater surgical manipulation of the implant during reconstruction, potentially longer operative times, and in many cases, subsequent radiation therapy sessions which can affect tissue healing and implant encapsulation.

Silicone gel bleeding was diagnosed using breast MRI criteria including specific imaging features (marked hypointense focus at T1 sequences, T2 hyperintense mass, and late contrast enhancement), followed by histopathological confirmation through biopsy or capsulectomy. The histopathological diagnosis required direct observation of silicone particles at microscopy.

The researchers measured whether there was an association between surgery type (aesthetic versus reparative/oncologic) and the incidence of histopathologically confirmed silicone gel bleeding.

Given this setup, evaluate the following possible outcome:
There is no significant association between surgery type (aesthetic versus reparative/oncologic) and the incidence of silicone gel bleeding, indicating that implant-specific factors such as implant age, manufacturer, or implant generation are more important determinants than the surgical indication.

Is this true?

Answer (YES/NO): NO